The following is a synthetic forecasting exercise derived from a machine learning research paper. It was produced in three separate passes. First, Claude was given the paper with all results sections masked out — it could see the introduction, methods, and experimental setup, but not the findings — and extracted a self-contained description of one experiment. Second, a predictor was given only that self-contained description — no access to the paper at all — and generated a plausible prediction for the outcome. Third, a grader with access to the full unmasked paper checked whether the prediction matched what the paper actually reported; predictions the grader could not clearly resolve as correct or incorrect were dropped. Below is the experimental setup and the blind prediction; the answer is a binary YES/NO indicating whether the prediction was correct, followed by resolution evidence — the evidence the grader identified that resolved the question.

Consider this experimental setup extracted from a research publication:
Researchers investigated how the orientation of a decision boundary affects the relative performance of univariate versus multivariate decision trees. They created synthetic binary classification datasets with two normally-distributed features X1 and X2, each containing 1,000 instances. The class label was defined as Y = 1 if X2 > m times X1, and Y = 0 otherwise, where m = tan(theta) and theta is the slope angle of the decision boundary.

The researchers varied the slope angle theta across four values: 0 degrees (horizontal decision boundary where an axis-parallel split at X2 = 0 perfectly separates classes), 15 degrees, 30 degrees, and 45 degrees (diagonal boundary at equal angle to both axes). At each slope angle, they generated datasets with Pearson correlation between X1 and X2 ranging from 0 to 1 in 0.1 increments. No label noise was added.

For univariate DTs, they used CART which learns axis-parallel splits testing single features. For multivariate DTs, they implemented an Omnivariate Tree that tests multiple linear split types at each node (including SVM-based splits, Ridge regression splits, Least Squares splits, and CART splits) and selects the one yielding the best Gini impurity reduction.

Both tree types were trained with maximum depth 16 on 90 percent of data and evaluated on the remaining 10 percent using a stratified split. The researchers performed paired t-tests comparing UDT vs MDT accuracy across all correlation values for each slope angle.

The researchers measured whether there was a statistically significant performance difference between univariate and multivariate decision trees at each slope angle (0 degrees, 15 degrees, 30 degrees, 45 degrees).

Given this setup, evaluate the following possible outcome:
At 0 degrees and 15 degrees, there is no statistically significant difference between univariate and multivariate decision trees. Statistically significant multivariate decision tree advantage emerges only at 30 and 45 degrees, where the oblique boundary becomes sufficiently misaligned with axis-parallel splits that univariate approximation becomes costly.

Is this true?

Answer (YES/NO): NO